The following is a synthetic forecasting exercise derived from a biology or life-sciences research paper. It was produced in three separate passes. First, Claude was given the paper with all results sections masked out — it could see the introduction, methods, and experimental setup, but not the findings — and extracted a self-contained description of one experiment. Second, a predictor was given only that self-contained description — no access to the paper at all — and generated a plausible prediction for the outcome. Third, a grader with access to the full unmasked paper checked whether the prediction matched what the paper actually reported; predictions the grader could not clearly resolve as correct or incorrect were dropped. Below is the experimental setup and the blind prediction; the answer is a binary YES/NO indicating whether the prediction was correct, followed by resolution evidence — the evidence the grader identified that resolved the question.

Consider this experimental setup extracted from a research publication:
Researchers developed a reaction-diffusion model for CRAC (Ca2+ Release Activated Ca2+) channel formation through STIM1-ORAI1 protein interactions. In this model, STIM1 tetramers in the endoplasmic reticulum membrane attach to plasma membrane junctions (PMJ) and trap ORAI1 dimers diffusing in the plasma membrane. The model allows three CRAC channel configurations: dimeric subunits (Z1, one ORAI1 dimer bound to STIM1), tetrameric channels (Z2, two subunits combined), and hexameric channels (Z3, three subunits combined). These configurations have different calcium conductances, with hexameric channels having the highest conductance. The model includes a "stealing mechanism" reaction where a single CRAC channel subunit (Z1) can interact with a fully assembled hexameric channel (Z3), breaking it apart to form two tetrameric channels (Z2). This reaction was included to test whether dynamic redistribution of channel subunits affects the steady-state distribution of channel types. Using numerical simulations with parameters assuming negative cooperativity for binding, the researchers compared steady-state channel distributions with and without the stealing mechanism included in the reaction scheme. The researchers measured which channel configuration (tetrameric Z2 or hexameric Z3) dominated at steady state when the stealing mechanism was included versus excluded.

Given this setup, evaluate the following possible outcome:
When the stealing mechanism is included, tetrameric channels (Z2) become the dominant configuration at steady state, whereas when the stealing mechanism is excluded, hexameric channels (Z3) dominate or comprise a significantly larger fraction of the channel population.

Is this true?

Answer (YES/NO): YES